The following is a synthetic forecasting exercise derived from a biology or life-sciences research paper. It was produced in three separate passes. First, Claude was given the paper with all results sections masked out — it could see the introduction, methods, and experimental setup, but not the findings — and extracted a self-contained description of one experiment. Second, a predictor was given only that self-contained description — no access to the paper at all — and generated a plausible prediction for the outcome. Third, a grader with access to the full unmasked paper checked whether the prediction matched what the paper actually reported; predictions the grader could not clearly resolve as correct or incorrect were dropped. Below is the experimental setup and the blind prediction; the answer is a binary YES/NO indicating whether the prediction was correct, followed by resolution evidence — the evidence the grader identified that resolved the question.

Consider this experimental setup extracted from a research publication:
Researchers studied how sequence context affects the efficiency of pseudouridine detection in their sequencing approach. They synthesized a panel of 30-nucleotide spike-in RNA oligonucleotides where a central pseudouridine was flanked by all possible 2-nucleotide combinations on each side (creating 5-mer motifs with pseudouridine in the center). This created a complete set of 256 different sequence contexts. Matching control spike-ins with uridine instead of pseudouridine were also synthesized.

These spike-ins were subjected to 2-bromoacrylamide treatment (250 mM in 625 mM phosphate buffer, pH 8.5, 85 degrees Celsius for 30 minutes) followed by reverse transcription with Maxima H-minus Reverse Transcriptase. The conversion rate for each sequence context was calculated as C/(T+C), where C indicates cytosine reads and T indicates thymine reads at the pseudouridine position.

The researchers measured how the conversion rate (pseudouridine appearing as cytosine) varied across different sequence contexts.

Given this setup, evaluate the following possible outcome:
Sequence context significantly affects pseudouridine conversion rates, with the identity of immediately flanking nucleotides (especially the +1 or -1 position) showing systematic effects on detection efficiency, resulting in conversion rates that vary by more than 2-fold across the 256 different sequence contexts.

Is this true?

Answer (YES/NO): NO